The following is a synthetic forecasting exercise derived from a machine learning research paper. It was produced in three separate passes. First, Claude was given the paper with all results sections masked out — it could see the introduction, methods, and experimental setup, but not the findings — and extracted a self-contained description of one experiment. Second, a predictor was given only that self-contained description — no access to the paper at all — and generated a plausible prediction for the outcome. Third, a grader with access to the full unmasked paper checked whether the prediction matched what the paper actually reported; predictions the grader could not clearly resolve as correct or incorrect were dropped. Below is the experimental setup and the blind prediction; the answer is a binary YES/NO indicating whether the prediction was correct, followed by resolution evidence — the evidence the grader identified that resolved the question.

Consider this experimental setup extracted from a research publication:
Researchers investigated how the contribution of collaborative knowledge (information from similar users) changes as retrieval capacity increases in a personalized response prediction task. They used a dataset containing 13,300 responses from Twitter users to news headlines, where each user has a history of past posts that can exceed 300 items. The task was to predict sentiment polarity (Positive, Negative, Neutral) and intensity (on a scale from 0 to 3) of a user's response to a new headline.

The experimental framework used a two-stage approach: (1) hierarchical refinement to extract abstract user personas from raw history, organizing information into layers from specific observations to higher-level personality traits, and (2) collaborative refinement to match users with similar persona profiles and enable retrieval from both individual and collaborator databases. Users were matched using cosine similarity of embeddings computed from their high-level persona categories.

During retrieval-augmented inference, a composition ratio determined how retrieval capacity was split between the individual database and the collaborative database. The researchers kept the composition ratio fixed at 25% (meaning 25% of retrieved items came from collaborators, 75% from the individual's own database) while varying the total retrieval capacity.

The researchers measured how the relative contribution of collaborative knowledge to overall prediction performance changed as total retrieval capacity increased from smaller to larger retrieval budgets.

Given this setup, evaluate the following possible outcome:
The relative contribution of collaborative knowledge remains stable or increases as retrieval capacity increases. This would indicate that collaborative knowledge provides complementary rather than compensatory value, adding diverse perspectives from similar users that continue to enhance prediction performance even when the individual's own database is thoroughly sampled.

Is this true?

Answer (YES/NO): YES